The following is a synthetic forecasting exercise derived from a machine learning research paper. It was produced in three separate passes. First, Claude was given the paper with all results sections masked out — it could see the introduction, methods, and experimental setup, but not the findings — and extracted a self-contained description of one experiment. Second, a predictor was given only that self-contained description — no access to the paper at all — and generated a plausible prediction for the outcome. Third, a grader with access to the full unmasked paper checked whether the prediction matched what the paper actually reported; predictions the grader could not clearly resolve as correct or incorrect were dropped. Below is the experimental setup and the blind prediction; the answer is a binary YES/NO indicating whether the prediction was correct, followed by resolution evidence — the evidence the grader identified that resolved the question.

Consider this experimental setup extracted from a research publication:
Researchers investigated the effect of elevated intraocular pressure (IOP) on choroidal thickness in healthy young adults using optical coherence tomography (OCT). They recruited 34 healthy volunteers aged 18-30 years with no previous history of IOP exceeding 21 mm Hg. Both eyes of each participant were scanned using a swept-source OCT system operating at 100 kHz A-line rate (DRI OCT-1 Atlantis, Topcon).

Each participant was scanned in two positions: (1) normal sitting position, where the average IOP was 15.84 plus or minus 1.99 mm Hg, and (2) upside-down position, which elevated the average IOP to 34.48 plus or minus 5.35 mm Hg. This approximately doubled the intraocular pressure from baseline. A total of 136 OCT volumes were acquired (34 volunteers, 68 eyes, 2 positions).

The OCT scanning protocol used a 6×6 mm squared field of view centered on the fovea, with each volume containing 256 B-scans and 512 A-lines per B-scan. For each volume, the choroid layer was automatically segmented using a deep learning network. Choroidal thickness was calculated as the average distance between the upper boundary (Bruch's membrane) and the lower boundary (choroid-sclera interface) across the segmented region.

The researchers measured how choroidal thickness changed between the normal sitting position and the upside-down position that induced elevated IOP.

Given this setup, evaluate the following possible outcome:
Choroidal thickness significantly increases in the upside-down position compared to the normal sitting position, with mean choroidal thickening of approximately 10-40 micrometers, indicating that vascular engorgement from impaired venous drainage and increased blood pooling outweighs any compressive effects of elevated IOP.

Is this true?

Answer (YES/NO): YES